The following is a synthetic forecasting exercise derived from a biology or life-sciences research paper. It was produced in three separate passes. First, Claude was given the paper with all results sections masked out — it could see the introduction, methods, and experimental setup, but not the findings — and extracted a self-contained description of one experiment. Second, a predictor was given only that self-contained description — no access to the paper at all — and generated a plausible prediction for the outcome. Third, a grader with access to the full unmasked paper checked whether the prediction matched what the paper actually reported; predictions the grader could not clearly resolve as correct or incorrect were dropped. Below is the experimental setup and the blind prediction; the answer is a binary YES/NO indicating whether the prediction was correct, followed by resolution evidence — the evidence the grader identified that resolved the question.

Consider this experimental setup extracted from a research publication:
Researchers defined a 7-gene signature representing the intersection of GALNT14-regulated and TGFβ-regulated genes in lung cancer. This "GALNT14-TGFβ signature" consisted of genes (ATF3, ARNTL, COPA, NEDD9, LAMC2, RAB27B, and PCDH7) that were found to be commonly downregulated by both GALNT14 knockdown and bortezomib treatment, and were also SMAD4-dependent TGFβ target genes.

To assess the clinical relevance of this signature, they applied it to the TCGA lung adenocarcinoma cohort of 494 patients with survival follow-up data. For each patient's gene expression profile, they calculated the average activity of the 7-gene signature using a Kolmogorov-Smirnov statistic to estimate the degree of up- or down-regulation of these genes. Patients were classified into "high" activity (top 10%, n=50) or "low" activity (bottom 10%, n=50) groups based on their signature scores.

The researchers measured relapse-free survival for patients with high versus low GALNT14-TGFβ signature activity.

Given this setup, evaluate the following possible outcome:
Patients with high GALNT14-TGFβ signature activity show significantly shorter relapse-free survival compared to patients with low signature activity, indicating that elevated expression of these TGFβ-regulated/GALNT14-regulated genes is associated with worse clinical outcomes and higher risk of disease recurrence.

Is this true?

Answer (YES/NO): YES